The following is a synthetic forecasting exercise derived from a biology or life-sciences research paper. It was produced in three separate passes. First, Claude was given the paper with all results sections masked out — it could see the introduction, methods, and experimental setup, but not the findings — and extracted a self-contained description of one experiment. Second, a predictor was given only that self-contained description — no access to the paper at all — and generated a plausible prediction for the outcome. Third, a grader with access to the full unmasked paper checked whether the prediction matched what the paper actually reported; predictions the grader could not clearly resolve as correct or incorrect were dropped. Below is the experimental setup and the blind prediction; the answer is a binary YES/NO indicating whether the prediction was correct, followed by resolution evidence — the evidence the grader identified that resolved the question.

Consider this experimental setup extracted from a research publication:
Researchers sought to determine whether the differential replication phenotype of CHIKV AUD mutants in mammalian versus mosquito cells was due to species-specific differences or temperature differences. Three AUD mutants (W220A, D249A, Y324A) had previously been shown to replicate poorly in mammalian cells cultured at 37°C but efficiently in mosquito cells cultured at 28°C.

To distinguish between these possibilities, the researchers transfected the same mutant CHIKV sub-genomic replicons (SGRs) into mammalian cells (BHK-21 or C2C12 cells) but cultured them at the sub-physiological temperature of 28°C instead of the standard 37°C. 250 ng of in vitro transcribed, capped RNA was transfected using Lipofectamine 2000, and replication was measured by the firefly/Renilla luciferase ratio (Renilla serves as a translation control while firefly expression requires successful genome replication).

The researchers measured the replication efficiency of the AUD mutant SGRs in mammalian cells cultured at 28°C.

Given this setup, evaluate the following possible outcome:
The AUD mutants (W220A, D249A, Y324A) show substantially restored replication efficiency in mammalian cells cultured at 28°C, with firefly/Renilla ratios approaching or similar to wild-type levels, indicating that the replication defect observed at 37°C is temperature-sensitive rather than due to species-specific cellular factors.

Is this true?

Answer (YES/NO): YES